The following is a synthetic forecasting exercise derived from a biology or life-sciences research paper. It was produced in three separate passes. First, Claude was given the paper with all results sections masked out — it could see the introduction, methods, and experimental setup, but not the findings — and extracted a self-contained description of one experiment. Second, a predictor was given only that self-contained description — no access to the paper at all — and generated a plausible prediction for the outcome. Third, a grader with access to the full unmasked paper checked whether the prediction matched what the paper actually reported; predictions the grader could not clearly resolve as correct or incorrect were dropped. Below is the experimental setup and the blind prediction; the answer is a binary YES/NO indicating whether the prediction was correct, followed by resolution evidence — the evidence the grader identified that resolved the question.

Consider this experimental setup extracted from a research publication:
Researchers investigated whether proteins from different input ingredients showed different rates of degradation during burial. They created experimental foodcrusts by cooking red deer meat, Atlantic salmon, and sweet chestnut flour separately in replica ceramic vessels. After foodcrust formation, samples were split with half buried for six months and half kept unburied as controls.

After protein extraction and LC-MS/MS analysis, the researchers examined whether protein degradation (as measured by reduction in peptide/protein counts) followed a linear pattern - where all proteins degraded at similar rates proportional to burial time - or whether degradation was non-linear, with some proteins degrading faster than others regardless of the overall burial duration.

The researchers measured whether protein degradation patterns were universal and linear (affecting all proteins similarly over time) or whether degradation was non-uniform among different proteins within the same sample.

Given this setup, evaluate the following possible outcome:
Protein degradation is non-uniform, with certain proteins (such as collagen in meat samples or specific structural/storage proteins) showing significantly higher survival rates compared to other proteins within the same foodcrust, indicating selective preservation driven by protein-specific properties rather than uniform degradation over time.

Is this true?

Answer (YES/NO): YES